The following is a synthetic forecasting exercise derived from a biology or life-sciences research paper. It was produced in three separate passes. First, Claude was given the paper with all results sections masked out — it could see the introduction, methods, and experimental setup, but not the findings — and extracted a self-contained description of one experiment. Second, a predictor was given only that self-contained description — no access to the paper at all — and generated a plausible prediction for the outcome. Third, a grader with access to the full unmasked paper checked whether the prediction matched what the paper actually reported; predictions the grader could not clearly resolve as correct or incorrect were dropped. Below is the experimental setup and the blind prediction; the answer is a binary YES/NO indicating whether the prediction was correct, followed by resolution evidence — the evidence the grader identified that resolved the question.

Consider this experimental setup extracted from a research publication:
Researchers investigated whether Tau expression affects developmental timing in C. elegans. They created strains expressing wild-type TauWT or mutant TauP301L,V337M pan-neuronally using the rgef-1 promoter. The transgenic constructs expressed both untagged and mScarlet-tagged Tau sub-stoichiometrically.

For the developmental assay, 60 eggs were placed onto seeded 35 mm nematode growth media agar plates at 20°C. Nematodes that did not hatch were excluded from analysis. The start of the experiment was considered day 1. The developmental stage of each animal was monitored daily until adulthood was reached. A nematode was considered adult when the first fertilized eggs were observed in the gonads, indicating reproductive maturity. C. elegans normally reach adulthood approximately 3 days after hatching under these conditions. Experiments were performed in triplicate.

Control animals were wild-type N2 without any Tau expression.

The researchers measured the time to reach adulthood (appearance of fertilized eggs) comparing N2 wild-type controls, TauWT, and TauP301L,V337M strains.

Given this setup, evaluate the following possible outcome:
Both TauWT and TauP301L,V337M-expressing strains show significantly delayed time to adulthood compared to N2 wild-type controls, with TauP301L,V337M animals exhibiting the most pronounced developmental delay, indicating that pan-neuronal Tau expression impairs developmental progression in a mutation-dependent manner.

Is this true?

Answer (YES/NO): NO